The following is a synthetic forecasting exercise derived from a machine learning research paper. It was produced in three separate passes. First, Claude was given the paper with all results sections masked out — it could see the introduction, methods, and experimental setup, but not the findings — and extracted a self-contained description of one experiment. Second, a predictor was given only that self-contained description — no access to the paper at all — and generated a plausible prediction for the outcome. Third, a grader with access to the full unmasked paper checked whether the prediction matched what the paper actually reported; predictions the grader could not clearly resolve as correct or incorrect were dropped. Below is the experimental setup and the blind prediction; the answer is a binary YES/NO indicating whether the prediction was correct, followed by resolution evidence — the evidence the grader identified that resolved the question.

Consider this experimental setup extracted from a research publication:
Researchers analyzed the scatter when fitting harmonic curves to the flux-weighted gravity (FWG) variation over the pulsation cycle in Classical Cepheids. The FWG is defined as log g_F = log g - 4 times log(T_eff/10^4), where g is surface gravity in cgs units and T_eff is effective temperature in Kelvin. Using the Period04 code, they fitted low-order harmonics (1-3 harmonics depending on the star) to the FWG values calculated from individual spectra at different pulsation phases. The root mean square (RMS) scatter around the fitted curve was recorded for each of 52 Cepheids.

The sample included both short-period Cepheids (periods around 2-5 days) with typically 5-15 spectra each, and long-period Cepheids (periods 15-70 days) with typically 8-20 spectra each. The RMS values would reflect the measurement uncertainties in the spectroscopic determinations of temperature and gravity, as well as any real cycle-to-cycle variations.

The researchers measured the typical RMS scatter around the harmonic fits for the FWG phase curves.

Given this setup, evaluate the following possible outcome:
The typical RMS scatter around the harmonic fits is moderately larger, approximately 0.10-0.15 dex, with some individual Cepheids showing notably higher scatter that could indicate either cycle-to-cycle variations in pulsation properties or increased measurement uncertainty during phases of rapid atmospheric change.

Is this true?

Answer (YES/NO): NO